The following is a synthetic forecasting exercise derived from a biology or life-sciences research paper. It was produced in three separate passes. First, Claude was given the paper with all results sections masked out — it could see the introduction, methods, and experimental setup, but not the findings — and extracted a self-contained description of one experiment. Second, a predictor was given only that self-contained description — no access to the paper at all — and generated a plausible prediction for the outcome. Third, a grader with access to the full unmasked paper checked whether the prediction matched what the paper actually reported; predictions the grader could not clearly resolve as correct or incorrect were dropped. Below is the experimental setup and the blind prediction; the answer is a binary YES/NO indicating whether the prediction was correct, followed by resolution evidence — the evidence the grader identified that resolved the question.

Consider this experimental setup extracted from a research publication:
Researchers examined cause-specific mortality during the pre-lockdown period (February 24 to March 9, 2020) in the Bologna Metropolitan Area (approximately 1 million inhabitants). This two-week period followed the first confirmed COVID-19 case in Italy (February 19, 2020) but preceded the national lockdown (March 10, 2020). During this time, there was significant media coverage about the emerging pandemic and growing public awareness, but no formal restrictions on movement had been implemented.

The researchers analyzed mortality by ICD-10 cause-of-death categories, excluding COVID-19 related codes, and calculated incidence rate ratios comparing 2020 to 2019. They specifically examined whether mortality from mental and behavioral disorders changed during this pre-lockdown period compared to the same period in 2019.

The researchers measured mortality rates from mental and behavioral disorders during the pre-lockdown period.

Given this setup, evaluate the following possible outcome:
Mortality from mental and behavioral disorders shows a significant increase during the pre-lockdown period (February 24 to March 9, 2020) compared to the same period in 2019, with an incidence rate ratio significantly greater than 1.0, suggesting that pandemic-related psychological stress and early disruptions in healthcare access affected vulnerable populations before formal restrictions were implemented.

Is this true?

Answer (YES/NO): YES